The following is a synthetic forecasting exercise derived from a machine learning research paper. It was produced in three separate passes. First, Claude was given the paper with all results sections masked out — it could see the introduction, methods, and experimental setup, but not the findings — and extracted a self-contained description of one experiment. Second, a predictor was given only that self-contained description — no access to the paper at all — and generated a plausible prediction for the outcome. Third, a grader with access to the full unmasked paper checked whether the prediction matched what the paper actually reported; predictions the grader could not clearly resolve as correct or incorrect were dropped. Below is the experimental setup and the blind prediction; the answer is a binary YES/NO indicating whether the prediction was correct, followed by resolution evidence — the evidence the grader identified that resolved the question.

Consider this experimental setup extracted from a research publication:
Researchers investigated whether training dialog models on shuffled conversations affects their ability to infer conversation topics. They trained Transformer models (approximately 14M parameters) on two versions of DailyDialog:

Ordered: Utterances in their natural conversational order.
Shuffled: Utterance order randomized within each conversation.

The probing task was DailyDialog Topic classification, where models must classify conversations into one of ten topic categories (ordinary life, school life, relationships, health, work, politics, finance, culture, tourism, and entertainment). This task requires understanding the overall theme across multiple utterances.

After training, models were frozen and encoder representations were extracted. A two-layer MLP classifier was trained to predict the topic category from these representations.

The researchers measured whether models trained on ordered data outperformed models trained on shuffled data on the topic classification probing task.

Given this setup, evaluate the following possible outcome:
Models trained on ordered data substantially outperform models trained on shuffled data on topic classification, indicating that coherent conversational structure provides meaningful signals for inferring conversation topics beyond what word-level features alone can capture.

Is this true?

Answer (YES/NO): NO